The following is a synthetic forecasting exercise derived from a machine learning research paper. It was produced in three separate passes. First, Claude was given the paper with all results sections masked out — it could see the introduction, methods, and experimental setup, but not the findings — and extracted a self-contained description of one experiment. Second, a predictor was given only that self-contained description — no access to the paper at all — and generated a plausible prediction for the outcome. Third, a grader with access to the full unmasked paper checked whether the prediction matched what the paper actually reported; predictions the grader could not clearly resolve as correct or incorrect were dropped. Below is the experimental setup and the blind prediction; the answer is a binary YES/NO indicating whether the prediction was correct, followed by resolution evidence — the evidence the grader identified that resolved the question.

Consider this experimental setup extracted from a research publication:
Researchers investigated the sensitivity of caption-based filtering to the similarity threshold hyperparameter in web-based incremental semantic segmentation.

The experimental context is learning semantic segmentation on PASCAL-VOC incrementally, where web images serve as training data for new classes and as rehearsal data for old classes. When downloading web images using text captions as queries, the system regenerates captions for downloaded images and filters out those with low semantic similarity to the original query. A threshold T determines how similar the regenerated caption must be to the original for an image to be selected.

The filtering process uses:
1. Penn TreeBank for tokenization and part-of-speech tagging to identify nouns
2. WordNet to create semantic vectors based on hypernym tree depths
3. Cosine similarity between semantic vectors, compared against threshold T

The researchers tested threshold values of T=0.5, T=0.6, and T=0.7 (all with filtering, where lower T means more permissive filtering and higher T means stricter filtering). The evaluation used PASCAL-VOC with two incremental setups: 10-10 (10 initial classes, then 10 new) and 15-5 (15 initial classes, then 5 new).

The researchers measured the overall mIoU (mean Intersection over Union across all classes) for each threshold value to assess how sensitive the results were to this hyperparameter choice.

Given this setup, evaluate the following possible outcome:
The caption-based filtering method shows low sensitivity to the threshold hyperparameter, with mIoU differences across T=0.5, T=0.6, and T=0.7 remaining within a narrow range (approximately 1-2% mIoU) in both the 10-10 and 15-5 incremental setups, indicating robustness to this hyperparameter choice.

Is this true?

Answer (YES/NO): YES